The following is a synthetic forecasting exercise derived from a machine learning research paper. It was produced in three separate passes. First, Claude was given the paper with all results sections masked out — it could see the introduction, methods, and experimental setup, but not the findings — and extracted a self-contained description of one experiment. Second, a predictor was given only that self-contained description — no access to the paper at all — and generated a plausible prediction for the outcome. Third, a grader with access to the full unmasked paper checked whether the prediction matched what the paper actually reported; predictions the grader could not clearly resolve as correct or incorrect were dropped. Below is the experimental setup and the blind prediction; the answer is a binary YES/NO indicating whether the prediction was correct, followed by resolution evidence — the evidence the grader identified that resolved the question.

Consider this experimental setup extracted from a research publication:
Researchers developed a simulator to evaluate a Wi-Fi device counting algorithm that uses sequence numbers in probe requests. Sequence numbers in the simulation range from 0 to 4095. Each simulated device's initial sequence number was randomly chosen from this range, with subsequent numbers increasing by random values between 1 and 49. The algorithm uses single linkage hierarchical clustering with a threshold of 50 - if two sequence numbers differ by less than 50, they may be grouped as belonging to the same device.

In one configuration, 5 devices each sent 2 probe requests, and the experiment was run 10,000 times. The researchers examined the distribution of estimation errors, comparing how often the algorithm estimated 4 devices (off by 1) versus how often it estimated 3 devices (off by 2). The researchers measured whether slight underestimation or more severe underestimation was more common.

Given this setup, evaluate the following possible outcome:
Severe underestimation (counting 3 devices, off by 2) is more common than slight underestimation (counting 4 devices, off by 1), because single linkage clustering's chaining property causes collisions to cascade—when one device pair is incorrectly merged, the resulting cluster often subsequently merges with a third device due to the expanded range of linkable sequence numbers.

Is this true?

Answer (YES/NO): NO